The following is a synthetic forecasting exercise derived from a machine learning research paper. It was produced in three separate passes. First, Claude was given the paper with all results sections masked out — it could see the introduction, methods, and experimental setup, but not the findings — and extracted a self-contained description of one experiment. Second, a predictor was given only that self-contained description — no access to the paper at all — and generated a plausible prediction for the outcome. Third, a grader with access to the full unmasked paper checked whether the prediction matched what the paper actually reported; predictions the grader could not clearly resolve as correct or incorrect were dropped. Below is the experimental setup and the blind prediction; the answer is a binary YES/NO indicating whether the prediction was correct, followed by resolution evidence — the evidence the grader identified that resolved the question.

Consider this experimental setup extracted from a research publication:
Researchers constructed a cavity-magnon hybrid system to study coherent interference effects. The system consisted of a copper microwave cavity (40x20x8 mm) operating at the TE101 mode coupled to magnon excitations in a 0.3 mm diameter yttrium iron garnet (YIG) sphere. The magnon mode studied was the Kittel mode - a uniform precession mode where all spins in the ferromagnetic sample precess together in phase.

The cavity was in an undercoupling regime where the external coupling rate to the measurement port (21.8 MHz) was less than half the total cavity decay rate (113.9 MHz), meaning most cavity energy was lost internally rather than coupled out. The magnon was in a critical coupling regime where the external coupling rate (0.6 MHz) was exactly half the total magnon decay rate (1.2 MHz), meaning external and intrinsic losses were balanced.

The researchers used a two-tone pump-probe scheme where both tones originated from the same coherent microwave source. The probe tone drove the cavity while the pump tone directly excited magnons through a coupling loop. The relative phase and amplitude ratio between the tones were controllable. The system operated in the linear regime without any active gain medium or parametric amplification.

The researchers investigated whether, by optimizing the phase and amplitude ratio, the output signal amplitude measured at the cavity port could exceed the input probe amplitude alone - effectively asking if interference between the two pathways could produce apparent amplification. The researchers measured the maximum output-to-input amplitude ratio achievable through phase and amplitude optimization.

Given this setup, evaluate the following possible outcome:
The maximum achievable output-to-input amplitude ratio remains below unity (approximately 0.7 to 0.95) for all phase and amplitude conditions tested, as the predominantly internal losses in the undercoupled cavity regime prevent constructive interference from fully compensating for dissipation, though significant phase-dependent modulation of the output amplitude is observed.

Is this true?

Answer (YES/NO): NO